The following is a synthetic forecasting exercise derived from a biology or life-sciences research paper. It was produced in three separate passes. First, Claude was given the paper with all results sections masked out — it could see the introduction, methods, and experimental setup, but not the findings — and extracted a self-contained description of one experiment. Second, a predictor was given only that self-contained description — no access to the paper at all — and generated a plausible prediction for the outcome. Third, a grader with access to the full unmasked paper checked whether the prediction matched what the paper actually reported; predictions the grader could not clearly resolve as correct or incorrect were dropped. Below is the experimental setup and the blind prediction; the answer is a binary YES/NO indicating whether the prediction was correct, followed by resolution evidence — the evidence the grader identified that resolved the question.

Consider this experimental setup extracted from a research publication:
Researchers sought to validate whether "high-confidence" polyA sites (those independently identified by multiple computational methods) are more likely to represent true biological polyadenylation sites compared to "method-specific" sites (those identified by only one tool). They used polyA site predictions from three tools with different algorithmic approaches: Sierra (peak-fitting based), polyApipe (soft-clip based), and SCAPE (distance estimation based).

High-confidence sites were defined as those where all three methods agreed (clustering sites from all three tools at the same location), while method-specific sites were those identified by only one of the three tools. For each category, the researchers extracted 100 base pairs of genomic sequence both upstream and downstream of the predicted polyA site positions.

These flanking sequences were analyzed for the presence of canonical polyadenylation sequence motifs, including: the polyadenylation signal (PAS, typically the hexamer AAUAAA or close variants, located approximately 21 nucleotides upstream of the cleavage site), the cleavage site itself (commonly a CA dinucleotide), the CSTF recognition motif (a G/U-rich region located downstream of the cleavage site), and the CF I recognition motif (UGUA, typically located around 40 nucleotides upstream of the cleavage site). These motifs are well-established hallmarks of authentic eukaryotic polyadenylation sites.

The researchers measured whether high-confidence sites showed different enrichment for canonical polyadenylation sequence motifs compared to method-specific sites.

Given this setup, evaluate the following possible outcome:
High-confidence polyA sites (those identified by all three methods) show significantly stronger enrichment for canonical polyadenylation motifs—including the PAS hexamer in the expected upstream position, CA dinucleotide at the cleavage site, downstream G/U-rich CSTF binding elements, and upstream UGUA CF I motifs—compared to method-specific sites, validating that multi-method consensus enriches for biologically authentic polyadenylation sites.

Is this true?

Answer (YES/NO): YES